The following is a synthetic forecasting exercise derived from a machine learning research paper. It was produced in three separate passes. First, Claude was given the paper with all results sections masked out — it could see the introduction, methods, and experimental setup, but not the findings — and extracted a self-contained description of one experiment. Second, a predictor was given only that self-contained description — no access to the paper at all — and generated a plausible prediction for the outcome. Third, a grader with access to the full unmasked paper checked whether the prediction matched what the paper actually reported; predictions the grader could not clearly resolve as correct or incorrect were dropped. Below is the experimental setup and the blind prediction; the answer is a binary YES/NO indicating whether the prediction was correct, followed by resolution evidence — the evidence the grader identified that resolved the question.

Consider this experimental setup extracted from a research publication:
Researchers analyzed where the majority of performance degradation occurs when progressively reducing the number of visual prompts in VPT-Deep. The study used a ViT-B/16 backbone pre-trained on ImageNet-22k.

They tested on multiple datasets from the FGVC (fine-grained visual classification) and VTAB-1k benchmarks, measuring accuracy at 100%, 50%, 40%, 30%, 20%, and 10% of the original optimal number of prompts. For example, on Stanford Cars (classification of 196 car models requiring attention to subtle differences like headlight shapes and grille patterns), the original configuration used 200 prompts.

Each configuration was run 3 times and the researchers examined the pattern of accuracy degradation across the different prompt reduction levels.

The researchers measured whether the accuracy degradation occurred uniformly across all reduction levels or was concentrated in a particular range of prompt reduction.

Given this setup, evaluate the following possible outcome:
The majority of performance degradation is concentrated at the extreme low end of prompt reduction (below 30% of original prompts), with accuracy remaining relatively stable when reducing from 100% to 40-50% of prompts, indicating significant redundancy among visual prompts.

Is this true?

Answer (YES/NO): NO